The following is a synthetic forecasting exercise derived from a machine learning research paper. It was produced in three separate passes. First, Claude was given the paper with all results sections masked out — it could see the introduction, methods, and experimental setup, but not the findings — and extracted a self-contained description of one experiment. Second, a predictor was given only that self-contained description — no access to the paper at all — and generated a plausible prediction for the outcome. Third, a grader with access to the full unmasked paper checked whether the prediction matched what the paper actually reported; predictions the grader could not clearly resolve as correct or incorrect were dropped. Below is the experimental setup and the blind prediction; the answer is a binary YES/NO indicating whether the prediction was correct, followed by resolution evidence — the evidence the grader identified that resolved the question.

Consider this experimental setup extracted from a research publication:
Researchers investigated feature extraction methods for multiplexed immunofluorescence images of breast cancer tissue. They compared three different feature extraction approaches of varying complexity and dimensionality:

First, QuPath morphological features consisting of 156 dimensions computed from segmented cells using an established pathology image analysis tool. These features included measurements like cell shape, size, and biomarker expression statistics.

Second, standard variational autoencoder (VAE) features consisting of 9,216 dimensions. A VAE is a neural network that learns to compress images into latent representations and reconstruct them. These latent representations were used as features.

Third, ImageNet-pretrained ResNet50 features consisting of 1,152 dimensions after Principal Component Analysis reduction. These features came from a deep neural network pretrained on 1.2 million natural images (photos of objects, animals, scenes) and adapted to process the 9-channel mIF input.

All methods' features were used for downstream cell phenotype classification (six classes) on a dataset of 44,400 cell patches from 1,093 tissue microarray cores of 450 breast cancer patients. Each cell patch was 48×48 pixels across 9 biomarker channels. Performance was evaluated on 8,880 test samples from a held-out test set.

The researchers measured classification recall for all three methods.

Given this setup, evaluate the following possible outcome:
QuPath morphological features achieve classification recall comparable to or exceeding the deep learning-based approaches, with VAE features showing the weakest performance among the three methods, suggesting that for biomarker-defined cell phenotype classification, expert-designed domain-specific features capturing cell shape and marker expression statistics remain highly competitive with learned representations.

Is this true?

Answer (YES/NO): NO